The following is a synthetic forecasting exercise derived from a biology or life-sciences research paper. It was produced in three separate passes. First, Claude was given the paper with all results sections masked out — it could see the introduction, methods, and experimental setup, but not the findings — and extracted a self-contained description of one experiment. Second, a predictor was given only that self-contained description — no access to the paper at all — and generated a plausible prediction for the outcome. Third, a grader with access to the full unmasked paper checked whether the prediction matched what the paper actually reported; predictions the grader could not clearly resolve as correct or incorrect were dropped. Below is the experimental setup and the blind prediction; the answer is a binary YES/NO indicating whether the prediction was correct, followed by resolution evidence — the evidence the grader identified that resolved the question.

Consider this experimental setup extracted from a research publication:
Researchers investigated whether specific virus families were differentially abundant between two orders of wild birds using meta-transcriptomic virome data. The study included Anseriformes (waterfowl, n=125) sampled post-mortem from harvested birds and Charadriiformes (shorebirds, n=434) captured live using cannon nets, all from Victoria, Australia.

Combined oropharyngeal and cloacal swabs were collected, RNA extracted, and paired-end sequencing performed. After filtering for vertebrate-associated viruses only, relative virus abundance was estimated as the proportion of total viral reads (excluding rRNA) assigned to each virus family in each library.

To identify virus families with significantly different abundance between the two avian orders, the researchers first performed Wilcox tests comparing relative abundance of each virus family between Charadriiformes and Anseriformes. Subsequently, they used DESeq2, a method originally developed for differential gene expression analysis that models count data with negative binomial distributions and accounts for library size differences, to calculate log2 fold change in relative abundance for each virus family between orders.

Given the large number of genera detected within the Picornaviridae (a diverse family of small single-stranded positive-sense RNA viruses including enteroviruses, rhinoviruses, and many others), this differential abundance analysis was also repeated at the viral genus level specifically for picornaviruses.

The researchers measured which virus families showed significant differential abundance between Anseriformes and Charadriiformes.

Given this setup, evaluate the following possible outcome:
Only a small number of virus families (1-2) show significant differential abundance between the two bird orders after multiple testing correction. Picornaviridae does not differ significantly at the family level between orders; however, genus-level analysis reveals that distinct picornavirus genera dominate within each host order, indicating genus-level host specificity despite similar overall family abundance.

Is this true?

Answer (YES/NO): NO